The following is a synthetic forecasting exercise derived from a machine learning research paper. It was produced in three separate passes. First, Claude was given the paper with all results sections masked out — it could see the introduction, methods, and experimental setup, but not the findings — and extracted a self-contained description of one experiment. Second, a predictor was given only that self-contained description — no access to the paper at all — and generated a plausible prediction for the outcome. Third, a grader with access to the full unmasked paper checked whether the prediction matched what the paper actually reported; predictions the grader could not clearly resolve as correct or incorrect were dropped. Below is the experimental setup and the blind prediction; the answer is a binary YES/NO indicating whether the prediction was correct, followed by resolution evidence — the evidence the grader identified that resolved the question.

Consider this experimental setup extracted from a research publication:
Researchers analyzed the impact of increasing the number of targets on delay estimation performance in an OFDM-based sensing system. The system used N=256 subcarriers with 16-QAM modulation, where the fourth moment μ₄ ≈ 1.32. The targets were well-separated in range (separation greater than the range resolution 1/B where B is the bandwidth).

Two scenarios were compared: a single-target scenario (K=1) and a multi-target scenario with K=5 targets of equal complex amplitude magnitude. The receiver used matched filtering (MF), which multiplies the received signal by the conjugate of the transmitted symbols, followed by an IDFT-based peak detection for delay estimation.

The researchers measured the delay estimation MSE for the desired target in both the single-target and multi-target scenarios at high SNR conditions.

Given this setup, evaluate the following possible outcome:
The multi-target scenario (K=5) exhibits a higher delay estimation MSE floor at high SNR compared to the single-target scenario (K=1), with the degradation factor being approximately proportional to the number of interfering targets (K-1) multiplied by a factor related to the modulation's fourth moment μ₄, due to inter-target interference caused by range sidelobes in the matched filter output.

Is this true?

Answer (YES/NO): YES